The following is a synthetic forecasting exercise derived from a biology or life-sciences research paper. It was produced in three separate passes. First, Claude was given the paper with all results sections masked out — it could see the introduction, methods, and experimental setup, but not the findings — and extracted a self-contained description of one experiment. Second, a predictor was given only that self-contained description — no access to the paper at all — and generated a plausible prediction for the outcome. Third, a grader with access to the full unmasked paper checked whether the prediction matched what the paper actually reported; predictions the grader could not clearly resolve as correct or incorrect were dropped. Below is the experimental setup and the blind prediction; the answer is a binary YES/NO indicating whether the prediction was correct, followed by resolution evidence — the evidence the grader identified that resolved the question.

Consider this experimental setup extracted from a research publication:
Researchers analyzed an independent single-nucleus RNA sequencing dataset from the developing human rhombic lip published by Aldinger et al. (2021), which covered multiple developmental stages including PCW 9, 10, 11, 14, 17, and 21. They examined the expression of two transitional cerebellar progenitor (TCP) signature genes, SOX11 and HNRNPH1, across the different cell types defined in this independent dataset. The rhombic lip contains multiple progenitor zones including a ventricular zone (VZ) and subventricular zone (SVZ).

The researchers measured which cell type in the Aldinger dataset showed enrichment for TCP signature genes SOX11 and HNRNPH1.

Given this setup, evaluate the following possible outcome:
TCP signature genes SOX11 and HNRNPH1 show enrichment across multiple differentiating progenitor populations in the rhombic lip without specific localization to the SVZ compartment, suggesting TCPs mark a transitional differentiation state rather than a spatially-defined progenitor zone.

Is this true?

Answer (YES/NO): NO